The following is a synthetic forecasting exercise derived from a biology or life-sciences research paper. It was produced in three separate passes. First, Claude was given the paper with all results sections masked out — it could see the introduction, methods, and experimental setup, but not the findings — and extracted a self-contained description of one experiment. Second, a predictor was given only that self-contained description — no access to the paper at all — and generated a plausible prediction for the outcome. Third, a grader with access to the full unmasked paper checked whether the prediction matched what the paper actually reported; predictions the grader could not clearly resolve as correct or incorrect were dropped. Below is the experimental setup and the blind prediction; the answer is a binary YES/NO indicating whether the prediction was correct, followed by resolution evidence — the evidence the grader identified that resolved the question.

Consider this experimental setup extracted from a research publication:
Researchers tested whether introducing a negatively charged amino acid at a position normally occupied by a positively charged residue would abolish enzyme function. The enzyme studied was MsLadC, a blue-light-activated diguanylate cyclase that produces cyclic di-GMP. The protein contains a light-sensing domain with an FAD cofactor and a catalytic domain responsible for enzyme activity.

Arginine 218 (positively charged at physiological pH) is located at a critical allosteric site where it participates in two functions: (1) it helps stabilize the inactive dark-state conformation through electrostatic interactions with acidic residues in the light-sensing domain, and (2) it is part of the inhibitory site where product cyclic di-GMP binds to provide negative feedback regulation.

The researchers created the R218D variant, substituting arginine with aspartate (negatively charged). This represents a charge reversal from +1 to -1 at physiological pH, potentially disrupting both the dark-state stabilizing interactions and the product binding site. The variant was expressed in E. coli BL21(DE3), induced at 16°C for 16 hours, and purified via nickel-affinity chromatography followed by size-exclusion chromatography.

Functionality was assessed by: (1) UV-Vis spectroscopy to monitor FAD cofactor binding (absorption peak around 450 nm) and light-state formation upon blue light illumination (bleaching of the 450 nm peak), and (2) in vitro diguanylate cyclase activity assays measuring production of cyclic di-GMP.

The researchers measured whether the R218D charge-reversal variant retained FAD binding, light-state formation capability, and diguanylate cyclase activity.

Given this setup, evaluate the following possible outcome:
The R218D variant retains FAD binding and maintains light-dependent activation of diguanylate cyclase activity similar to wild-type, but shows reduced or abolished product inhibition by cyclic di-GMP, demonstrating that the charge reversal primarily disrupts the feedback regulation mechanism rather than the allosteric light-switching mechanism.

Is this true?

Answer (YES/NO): NO